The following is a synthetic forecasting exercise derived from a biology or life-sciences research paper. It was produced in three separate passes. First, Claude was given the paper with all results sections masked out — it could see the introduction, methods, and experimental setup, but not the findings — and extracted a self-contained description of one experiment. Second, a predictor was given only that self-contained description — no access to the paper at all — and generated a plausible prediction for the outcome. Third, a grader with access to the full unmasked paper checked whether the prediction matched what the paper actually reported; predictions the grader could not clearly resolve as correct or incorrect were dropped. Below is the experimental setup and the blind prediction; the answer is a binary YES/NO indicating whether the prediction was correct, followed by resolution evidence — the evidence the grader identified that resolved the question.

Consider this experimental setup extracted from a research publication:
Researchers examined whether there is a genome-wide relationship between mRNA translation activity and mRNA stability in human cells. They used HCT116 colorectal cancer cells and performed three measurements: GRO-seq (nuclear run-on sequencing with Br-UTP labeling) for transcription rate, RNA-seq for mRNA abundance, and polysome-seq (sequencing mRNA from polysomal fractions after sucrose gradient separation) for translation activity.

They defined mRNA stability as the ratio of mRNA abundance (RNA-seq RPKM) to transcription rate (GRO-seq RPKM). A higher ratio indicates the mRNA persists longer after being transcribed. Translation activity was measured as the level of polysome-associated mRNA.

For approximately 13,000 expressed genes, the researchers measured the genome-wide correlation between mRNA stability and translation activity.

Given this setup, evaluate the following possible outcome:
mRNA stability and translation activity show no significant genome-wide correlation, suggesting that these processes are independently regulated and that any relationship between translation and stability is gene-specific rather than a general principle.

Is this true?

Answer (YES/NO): NO